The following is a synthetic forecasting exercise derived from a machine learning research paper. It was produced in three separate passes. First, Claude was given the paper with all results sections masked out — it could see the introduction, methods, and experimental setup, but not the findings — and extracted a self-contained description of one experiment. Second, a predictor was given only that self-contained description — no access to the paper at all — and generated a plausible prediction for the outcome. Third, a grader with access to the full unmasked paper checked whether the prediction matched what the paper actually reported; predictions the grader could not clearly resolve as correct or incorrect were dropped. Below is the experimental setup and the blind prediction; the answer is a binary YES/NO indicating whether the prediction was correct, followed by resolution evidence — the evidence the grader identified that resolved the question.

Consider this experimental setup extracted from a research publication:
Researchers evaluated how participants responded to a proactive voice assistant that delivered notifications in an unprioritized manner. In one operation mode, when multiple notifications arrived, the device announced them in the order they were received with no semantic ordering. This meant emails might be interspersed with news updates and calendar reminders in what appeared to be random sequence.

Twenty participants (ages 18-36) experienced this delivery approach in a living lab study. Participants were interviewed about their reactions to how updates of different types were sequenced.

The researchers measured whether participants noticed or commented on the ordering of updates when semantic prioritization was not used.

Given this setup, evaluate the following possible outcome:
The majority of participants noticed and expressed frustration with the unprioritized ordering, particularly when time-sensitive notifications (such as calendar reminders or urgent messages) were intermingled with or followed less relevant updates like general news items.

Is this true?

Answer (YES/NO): NO